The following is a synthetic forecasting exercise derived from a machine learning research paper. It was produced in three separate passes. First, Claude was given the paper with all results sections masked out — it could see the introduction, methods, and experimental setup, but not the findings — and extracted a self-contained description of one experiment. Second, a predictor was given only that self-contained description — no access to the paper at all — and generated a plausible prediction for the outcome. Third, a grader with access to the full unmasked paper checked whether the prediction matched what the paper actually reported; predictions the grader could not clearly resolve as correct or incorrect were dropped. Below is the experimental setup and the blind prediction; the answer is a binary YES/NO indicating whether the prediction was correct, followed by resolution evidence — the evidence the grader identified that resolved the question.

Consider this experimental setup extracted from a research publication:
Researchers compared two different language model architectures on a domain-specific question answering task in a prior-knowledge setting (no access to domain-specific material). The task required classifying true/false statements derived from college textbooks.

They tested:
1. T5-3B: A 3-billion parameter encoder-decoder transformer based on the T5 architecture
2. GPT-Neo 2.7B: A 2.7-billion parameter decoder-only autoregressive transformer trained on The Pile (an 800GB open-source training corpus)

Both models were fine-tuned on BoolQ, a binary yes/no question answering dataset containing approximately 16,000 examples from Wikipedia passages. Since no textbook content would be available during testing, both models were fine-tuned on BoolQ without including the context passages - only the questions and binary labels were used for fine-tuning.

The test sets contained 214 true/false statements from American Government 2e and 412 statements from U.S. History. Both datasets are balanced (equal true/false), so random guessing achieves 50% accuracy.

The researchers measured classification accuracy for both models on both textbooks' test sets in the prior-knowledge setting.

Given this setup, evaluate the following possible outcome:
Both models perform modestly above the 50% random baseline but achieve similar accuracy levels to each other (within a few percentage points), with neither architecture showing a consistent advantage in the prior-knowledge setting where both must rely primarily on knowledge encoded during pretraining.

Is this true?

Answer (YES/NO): NO